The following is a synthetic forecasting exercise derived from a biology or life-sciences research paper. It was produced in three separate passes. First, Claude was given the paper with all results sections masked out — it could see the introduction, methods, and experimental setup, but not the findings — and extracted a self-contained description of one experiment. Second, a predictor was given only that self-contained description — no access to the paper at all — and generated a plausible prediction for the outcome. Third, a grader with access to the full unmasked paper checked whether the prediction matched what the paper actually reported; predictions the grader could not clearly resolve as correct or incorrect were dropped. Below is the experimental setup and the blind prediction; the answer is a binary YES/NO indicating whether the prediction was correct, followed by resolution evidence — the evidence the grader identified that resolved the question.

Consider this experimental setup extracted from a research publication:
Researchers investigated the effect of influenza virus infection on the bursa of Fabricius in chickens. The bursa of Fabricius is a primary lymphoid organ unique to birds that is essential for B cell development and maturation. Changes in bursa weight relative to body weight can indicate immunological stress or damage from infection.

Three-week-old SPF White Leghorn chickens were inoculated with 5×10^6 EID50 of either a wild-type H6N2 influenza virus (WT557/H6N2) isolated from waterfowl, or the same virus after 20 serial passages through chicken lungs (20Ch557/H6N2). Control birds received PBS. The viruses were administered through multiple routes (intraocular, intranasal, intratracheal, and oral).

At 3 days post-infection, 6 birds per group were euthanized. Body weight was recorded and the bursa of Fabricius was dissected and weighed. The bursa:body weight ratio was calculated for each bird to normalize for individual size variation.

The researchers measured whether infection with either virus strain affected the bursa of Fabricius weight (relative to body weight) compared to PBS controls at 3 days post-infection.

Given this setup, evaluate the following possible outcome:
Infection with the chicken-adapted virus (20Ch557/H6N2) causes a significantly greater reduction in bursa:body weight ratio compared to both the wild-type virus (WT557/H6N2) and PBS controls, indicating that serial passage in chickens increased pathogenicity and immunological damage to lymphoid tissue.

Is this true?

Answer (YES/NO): NO